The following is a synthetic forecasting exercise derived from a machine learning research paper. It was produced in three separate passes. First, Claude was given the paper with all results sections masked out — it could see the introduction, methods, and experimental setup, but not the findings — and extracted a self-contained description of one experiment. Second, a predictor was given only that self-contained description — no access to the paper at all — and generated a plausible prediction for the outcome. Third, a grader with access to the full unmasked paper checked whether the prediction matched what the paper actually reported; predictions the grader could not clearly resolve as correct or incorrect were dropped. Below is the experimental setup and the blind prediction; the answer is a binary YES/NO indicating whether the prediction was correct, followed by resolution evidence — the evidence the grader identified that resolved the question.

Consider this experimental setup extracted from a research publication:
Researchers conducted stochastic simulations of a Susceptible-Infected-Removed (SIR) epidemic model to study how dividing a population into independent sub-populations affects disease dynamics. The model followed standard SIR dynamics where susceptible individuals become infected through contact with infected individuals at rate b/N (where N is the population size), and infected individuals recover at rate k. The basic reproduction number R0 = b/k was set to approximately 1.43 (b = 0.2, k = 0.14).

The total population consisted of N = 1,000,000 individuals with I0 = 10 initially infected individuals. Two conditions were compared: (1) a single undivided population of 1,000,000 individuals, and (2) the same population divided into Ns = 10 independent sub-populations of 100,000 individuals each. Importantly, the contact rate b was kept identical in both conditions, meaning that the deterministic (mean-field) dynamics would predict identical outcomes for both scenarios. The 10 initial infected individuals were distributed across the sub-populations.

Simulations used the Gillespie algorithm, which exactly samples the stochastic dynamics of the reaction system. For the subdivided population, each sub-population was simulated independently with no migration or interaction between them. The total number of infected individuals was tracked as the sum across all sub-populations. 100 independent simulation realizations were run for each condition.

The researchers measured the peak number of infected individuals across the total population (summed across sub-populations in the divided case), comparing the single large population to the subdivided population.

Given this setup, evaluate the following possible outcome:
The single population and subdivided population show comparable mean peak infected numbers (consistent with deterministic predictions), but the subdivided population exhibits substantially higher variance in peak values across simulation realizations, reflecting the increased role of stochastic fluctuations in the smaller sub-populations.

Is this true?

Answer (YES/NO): NO